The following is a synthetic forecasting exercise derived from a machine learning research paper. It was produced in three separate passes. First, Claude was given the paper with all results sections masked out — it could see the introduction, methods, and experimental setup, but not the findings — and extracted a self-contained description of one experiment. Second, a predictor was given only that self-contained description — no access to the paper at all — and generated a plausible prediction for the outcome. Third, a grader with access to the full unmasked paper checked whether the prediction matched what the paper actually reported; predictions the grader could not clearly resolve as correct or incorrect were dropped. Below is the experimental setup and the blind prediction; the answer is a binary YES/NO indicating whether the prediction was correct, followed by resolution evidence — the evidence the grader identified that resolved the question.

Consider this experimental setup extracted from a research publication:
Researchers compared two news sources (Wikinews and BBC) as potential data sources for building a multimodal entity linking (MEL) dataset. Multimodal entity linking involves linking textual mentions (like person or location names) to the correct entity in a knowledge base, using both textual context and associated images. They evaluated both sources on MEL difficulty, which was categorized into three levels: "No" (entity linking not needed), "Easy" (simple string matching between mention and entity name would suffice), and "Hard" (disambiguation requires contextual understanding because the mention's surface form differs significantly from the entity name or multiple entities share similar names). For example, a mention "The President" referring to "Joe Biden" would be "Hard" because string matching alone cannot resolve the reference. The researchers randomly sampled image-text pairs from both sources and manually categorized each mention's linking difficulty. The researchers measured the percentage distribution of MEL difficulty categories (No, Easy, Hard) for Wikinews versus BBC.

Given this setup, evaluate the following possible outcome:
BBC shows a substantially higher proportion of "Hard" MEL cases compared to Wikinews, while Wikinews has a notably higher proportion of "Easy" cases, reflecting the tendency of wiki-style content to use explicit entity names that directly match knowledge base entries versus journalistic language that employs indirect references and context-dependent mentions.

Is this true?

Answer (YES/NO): NO